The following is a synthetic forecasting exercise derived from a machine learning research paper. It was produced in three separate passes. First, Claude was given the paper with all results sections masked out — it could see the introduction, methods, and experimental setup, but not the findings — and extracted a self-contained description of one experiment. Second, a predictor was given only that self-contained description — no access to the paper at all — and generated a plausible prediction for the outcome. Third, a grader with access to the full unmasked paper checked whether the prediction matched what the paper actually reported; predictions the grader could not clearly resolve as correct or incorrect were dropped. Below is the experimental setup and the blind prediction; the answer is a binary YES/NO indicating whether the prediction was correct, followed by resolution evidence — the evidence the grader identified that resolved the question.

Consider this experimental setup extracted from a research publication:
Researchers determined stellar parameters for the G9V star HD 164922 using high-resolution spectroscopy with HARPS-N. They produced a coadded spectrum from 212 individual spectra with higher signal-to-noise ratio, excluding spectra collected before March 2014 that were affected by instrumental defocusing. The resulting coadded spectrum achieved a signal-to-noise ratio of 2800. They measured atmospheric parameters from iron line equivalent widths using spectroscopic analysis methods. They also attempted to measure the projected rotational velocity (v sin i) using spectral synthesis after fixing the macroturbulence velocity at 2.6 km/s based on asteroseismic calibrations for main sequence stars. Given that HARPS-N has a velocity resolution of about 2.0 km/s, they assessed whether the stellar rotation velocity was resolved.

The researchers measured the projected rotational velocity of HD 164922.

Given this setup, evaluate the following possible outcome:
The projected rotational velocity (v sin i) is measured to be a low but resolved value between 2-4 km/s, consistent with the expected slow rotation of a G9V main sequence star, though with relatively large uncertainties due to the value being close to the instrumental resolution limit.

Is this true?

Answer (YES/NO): NO